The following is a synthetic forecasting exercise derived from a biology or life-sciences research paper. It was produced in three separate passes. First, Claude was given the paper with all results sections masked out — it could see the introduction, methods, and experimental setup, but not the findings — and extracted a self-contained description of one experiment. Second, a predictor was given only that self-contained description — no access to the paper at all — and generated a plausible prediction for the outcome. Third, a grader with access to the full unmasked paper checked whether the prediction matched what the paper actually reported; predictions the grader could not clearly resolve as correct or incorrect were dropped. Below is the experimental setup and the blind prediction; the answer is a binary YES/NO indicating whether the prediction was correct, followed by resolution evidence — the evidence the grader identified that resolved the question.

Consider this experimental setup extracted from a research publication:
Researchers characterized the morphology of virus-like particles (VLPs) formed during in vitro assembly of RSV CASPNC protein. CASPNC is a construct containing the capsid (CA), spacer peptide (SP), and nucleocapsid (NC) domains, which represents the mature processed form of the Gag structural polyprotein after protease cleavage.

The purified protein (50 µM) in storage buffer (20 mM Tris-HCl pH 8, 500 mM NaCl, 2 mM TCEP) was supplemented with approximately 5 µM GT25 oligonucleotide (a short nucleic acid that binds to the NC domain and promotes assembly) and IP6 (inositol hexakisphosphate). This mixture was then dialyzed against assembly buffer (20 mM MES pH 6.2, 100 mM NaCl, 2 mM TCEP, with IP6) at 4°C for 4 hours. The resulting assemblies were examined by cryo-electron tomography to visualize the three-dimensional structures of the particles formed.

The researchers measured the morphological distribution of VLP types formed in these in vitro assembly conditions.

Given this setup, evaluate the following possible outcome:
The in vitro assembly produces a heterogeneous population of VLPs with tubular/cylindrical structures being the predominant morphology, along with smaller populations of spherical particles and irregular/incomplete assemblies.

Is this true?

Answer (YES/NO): NO